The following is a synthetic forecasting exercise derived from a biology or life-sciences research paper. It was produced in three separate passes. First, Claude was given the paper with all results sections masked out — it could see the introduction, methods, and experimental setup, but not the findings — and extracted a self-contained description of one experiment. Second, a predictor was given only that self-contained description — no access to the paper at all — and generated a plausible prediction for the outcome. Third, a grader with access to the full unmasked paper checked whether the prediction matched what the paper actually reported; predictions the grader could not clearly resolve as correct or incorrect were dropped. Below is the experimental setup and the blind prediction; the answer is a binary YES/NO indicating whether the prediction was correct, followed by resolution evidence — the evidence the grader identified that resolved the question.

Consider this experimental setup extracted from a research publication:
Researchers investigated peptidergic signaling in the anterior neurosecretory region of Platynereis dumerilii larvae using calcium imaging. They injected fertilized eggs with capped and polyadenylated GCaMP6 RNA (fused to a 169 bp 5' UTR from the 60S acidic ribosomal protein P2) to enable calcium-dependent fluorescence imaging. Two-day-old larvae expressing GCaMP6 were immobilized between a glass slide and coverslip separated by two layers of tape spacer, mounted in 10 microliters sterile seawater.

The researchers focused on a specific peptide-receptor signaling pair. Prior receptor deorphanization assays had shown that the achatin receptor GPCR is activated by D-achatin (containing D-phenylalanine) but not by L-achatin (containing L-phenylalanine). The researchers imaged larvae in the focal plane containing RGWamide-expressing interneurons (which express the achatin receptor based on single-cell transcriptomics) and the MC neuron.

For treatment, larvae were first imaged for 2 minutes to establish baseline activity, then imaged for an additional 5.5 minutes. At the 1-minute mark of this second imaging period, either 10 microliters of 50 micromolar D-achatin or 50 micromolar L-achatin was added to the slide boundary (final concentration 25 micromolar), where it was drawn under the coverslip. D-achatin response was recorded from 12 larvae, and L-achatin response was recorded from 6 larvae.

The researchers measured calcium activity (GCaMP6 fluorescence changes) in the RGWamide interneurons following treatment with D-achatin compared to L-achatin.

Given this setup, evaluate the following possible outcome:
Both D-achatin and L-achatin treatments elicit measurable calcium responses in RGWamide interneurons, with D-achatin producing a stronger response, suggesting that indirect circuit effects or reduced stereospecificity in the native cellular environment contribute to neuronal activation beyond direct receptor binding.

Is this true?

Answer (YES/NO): NO